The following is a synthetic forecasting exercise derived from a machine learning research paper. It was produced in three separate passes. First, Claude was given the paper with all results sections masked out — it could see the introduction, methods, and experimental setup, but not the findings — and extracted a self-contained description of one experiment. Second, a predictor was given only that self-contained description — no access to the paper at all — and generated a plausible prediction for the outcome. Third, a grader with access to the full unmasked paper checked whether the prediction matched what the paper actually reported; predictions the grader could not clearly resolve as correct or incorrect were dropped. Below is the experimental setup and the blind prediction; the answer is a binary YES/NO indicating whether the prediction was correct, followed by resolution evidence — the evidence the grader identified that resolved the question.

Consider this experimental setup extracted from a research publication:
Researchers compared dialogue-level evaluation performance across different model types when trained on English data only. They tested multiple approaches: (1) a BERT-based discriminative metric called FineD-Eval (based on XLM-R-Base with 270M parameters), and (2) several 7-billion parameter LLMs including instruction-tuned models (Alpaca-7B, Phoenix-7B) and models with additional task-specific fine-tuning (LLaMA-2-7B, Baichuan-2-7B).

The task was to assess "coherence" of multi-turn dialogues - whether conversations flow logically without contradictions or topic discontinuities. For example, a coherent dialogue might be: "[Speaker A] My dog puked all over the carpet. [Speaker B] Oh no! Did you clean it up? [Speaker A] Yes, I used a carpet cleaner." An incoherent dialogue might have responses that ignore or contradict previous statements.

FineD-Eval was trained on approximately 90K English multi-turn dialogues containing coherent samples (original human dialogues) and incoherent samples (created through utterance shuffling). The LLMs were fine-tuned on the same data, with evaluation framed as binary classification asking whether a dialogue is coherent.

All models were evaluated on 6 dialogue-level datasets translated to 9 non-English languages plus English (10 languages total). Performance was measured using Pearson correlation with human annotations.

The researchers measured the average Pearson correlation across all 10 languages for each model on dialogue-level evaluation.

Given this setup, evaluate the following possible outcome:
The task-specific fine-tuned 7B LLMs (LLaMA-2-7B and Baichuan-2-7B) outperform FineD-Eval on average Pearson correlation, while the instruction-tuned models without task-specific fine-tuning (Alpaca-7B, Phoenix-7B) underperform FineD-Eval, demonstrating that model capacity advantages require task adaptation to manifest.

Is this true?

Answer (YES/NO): NO